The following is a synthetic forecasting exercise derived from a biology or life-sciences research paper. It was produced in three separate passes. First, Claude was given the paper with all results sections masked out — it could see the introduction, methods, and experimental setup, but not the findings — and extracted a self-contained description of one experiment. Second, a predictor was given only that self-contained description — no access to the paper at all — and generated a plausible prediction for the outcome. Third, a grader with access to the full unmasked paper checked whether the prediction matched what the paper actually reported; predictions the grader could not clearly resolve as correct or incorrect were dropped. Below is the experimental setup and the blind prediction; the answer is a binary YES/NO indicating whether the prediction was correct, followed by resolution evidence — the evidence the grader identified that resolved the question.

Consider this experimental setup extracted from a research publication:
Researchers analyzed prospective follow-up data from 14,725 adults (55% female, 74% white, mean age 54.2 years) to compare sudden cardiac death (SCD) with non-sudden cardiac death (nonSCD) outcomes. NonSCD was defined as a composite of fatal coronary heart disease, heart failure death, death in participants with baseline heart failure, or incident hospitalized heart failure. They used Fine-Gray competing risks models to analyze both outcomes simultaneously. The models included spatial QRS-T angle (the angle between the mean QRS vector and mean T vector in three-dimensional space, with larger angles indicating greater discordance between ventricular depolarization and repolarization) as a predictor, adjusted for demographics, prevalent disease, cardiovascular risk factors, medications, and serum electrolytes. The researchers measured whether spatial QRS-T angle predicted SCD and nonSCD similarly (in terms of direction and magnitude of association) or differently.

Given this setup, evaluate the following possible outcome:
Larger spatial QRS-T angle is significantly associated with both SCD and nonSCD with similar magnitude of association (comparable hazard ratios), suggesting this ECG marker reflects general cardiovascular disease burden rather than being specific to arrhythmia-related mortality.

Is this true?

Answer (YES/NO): NO